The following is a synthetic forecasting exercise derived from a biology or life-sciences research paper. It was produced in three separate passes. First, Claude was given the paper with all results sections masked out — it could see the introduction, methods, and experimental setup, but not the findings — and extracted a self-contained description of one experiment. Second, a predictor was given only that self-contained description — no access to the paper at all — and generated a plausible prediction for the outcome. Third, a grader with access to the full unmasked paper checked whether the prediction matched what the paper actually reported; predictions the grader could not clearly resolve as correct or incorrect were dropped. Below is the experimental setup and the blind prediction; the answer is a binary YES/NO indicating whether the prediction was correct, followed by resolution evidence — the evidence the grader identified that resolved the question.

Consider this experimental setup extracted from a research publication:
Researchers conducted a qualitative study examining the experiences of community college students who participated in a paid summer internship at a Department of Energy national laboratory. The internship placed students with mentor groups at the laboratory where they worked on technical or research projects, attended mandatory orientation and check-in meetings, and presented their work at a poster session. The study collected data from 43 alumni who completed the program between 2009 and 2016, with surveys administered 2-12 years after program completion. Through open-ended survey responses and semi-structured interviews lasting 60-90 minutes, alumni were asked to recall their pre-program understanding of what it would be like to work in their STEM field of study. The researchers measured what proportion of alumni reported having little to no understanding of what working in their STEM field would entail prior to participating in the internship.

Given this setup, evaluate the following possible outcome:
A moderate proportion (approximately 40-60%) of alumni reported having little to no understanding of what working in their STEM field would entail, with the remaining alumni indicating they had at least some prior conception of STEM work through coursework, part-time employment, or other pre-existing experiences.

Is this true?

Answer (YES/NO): NO